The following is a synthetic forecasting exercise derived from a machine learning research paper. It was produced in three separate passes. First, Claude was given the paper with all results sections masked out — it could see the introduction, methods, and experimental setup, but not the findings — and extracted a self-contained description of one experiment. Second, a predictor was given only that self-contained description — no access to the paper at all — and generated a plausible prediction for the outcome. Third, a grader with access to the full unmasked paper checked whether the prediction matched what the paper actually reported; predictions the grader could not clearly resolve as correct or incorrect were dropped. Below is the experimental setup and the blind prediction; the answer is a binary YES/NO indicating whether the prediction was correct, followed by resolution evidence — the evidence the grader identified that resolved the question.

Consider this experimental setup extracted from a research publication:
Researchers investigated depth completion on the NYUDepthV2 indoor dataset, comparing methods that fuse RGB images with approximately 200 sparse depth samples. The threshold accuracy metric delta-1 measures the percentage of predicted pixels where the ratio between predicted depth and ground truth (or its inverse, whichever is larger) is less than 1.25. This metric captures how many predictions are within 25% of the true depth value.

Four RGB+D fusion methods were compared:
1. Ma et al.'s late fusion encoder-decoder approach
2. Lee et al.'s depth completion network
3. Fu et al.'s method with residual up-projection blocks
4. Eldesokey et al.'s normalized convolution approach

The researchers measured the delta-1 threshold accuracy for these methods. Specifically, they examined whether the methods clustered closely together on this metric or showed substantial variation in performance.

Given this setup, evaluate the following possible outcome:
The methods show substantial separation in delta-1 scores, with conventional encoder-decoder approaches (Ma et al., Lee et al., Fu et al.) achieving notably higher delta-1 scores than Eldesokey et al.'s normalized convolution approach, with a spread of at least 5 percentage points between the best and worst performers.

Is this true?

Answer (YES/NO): NO